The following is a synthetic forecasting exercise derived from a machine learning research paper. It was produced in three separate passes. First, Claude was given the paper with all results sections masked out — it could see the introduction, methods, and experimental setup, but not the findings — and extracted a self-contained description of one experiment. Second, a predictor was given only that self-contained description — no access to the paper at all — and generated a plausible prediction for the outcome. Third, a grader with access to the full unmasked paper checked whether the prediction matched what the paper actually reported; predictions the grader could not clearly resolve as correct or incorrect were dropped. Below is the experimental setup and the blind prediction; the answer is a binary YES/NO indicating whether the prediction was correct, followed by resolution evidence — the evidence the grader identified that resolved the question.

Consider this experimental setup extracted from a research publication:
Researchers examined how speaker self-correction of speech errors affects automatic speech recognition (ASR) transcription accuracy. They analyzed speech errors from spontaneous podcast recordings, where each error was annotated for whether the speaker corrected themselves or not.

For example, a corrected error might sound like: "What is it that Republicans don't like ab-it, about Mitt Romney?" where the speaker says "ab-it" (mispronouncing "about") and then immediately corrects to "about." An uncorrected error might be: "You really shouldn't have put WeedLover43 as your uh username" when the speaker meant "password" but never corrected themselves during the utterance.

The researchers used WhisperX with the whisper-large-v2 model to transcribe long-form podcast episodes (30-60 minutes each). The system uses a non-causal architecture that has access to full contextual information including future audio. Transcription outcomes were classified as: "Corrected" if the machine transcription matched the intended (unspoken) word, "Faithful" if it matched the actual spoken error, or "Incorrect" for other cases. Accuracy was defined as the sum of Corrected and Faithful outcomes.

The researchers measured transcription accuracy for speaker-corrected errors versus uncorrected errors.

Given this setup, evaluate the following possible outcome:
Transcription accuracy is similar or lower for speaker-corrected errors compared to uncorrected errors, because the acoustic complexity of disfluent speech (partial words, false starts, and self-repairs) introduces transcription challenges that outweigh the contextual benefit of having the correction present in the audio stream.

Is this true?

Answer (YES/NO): NO